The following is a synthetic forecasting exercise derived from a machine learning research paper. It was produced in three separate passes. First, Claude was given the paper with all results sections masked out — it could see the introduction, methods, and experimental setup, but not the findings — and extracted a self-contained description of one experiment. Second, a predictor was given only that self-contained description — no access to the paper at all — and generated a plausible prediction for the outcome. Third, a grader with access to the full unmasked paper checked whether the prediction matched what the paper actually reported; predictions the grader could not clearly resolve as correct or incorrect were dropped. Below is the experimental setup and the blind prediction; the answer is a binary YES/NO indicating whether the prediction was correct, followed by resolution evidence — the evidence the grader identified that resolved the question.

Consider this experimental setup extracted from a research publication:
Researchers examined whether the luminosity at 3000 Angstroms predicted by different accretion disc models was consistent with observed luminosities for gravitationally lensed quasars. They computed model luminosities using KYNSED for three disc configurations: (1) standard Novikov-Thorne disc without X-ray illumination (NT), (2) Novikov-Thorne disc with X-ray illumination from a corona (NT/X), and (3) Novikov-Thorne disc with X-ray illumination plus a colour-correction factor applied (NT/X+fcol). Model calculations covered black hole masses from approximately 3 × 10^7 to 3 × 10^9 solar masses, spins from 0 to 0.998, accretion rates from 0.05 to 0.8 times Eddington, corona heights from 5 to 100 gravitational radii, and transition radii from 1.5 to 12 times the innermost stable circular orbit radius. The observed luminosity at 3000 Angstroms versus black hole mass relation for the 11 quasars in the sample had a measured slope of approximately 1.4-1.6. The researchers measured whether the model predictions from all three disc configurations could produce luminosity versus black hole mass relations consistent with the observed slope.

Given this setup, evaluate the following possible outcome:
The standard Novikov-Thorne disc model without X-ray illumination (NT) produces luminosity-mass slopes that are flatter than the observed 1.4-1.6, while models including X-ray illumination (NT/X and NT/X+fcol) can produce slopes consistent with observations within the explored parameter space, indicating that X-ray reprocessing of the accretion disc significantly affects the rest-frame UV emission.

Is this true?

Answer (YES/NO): NO